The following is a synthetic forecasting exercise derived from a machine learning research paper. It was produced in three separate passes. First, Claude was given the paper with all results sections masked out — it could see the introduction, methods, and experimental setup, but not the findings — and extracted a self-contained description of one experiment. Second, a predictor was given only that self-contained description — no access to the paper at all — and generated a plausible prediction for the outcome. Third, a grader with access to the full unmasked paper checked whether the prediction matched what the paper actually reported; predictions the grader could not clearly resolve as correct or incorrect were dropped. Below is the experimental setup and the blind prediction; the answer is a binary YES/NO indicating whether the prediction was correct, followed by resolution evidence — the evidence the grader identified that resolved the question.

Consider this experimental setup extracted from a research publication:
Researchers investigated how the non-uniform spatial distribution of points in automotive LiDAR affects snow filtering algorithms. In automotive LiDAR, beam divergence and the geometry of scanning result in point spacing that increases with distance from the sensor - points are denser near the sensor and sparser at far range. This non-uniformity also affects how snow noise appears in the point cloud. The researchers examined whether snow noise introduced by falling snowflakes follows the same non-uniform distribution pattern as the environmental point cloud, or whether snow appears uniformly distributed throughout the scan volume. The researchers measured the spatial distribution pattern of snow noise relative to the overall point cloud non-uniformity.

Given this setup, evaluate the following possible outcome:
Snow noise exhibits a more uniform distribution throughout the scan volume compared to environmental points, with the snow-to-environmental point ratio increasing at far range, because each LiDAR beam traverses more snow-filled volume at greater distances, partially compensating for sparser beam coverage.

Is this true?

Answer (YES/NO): NO